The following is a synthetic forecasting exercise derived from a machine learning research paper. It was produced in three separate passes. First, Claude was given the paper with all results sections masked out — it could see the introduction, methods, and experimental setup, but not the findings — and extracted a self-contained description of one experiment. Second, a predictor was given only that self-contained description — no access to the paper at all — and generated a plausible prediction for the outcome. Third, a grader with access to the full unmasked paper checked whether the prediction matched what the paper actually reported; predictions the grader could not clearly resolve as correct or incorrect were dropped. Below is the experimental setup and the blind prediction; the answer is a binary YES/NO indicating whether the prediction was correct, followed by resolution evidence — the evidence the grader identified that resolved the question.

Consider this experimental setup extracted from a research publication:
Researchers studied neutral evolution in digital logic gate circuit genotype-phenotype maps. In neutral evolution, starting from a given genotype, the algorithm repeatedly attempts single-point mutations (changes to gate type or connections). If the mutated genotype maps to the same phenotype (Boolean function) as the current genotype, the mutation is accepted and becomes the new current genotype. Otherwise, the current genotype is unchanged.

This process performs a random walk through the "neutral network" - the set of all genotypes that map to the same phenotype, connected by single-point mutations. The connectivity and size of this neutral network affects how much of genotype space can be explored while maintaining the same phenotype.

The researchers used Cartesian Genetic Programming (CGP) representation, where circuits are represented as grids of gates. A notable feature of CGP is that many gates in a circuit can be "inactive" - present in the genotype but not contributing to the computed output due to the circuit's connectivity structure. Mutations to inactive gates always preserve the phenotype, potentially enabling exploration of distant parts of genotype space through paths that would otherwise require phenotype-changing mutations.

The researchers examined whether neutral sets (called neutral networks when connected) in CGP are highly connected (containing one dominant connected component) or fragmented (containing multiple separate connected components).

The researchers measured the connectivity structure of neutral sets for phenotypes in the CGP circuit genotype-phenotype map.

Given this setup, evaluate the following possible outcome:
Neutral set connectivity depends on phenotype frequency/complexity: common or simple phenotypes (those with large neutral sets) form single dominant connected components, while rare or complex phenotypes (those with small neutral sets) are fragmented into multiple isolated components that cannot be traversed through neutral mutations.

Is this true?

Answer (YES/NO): NO